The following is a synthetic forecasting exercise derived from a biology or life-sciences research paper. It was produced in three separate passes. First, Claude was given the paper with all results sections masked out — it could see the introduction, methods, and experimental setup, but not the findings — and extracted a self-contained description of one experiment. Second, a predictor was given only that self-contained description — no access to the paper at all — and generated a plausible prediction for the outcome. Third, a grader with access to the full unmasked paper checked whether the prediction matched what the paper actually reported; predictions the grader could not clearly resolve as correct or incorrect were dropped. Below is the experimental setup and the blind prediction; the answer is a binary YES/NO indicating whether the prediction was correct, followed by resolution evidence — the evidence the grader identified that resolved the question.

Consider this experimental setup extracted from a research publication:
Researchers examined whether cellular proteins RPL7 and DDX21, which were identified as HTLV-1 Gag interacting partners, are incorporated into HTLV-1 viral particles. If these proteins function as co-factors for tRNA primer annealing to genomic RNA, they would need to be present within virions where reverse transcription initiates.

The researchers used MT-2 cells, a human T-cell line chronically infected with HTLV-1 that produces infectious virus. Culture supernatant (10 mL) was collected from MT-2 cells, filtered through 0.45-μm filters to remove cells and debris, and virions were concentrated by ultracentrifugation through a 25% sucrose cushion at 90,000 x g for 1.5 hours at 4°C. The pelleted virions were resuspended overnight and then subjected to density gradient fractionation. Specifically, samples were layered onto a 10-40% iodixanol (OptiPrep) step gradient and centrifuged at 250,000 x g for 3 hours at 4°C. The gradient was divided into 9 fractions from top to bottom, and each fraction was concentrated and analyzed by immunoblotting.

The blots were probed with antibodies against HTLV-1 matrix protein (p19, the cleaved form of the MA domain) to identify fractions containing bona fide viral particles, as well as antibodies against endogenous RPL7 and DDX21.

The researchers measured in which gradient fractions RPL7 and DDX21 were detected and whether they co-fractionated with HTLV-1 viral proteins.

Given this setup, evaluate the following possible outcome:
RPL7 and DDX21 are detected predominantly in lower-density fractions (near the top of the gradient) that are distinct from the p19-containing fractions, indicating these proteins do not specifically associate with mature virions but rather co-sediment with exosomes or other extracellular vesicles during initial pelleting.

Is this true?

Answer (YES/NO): NO